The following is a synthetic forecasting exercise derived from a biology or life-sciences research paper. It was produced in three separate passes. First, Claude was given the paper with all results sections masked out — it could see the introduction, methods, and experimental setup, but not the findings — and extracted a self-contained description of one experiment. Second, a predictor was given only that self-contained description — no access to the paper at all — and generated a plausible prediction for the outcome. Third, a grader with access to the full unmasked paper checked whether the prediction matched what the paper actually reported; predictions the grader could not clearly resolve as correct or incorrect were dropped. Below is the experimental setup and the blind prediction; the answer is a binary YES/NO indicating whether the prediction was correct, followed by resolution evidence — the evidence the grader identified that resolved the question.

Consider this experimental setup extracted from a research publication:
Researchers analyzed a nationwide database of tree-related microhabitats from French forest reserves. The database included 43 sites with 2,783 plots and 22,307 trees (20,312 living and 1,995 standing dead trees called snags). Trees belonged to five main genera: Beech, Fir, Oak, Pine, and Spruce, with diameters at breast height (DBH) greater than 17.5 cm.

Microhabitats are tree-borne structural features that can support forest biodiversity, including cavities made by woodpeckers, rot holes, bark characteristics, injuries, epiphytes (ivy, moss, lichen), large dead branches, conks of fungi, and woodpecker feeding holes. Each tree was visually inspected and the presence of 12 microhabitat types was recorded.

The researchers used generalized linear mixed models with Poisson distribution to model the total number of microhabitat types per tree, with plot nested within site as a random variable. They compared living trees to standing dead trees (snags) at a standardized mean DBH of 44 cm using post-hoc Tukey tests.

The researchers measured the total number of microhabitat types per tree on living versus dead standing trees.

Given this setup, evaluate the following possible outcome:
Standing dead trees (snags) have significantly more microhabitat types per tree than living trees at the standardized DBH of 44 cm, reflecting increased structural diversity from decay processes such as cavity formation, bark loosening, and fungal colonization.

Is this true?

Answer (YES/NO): YES